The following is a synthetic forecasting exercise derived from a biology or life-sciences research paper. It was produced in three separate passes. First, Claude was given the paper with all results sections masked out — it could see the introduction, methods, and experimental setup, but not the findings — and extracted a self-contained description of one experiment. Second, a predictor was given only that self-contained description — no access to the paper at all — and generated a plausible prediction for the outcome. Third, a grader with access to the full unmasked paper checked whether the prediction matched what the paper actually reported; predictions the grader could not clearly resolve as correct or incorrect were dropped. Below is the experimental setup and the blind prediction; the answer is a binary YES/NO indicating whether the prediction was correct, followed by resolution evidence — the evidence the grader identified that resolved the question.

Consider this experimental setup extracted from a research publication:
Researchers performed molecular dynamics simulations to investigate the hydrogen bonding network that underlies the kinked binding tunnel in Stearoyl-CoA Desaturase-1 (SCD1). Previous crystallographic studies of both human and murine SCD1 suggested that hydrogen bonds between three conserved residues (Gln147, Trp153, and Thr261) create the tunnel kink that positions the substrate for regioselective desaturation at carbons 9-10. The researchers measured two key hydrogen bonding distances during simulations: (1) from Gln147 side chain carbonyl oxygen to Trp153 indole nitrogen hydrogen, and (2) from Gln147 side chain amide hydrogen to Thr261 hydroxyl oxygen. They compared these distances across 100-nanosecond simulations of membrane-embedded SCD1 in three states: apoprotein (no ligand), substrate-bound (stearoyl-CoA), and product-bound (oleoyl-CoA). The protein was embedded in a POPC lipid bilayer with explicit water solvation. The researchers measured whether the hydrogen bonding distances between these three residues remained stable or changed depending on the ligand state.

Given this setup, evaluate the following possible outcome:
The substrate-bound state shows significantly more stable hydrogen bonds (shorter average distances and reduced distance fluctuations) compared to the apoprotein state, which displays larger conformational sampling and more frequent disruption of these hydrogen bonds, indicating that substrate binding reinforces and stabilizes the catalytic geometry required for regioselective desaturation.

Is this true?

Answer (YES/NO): NO